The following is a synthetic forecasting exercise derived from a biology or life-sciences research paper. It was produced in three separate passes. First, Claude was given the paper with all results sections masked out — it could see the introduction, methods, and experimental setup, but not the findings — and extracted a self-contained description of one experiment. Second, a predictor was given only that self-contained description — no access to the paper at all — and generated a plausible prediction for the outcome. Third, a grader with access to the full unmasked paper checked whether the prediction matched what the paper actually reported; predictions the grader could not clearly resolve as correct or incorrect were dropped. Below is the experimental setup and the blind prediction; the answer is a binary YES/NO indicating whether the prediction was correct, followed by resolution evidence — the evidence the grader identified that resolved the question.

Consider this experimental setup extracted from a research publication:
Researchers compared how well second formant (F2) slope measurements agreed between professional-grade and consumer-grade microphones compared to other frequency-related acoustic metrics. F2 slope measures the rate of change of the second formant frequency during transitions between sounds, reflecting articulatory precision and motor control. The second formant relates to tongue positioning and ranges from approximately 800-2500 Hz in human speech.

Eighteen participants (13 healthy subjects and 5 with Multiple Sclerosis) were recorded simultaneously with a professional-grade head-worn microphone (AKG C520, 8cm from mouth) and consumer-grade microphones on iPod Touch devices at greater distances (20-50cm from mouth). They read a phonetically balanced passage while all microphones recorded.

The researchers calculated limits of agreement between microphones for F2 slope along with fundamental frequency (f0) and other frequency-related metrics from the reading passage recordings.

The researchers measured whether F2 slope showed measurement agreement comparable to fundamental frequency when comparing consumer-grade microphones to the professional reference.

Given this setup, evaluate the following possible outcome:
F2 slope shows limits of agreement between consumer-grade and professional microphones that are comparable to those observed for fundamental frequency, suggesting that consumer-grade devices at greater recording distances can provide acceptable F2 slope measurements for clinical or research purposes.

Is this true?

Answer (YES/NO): YES